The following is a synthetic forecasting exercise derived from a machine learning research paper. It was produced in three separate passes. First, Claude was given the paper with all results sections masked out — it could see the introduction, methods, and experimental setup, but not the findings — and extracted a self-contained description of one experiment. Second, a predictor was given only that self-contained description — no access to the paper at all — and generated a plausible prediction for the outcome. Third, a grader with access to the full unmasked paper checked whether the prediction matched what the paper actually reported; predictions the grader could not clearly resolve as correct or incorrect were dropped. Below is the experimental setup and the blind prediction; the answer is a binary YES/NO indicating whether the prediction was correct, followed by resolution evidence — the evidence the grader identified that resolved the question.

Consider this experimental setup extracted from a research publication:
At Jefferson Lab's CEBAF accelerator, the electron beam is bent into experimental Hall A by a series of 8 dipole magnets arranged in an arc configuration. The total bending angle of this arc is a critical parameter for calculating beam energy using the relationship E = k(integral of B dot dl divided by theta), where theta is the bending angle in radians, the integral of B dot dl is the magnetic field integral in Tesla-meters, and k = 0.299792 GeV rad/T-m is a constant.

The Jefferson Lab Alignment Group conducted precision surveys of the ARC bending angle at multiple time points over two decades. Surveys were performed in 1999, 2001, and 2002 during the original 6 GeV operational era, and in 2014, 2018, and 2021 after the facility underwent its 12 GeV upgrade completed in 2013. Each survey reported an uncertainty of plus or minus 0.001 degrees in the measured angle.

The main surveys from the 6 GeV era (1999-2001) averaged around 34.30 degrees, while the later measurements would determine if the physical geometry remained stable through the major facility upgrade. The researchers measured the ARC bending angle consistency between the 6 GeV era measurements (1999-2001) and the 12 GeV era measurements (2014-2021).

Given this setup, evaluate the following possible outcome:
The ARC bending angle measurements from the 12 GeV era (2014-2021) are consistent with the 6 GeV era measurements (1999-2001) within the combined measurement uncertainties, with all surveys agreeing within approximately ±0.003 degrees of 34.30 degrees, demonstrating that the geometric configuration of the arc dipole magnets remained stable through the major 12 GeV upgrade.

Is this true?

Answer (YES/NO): NO